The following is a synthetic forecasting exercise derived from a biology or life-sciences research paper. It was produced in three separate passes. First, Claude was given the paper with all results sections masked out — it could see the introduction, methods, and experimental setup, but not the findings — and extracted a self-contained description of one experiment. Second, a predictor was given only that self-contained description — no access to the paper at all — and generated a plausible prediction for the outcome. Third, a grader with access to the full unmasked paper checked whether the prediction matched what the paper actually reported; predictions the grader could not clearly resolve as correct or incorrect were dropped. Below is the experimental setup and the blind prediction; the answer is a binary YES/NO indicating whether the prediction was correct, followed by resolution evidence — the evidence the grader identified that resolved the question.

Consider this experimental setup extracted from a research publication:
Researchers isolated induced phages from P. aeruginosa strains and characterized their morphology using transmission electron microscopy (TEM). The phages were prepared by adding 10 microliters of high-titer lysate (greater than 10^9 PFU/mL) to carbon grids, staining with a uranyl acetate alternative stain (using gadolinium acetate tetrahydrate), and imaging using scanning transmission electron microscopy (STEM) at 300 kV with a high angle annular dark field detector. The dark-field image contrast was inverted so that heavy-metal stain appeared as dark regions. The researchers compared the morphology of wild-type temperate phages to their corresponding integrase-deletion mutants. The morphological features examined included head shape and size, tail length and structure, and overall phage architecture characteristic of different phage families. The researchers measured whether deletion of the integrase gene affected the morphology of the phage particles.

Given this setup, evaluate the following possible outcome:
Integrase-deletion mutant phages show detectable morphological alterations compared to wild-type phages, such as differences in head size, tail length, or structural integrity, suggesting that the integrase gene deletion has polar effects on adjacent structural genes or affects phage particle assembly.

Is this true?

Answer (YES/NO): NO